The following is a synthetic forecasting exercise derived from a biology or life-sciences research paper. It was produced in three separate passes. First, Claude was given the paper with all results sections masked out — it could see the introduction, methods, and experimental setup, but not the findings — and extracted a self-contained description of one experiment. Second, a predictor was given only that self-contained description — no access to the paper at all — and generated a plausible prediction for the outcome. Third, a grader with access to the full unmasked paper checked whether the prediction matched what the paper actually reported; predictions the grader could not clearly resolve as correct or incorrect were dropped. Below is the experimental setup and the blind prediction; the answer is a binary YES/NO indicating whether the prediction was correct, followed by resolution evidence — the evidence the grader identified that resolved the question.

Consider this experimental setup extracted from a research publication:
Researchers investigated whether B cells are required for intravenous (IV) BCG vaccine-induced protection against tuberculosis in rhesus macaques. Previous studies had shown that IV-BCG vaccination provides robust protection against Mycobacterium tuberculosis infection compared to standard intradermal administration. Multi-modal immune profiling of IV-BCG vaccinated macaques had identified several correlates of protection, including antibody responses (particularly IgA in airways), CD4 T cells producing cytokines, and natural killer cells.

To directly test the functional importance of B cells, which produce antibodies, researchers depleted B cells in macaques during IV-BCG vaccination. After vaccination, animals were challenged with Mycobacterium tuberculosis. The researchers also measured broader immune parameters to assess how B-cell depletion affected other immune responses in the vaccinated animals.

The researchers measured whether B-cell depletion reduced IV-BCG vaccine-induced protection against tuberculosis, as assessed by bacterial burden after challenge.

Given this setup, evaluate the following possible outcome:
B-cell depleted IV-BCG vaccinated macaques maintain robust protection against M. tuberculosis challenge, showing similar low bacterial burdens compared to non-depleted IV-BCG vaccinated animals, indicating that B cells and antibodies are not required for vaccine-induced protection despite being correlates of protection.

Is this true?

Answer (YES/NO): YES